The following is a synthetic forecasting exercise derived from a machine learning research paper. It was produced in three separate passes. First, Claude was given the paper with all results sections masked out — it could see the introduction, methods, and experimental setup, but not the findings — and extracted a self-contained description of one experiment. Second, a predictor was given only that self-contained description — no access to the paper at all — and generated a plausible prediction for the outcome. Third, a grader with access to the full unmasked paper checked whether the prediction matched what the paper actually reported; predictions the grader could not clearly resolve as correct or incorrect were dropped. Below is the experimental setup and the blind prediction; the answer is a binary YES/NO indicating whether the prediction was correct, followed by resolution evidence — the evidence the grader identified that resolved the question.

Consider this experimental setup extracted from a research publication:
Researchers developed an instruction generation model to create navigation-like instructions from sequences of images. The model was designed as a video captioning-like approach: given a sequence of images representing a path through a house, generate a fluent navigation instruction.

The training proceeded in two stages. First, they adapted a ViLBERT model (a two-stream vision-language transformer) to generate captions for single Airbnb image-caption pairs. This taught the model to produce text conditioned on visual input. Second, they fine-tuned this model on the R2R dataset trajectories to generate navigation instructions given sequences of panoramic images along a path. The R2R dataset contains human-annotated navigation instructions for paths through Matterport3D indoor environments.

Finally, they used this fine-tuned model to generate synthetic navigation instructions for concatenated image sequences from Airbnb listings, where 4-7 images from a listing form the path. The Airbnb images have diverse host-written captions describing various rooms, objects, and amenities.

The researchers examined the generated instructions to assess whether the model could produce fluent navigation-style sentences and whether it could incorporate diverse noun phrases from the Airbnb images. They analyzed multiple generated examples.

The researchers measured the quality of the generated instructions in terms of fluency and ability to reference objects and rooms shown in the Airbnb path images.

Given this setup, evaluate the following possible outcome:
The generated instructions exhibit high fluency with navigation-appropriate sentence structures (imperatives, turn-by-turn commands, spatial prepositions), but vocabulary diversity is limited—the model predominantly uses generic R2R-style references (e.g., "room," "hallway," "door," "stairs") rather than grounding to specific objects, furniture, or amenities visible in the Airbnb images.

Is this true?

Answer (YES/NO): YES